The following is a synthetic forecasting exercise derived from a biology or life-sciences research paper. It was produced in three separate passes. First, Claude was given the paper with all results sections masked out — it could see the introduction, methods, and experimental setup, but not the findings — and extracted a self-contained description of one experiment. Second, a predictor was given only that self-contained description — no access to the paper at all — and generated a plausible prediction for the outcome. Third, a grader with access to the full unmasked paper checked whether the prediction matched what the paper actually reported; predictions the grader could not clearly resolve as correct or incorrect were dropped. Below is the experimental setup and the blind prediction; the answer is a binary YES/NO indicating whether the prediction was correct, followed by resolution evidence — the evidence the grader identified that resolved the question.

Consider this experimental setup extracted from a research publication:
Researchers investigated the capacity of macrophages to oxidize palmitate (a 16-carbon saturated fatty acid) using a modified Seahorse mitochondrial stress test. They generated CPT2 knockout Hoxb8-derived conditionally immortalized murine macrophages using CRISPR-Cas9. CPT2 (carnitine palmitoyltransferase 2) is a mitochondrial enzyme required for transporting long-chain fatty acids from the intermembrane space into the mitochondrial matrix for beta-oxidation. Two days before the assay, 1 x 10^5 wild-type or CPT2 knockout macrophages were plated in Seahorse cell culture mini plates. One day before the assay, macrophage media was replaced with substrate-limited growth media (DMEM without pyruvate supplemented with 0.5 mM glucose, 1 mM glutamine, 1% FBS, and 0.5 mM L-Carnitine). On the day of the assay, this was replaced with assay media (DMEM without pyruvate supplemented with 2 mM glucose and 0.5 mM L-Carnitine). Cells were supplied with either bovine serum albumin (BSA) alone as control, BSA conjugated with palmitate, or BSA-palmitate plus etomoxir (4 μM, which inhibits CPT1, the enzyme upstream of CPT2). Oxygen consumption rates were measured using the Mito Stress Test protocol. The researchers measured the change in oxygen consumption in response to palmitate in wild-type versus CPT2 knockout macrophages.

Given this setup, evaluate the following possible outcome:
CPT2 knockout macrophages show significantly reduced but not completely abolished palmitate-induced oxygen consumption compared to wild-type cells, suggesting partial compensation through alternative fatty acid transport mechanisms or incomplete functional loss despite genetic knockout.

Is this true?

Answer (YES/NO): NO